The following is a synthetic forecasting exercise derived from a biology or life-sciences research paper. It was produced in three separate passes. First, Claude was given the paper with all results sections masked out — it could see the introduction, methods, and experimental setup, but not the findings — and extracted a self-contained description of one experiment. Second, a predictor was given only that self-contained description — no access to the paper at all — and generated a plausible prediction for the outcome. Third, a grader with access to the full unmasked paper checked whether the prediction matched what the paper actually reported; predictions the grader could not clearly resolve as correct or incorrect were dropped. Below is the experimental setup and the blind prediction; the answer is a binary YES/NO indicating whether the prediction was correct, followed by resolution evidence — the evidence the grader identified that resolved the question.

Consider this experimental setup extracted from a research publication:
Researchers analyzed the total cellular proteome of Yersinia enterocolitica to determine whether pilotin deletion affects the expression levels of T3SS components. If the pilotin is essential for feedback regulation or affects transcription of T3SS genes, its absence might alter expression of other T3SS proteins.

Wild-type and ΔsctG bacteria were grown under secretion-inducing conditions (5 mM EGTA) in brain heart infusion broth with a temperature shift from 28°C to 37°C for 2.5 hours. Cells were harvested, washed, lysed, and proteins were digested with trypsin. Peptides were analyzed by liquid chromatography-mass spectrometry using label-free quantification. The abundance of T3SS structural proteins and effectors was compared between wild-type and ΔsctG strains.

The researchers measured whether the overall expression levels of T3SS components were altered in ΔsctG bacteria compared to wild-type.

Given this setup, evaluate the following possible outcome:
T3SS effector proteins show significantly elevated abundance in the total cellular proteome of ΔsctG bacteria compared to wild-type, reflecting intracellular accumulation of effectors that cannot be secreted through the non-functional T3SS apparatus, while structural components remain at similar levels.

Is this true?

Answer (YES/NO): NO